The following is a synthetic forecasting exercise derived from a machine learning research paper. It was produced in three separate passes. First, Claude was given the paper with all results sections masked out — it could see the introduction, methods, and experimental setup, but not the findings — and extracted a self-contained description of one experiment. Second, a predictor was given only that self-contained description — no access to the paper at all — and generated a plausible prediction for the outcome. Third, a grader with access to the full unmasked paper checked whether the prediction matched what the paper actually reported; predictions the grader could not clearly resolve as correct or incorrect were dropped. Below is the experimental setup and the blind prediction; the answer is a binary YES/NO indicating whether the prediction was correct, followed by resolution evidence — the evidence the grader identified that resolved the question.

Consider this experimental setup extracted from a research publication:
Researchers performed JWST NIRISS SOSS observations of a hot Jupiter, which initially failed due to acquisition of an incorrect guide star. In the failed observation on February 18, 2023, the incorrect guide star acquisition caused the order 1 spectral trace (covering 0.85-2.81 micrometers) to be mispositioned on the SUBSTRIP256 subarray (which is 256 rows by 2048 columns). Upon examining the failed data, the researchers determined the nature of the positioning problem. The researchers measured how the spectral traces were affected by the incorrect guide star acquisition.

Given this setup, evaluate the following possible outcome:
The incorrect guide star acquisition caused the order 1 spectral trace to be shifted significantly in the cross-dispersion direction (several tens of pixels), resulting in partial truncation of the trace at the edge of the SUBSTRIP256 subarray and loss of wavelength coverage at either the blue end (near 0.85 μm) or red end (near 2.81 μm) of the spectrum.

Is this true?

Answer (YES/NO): YES